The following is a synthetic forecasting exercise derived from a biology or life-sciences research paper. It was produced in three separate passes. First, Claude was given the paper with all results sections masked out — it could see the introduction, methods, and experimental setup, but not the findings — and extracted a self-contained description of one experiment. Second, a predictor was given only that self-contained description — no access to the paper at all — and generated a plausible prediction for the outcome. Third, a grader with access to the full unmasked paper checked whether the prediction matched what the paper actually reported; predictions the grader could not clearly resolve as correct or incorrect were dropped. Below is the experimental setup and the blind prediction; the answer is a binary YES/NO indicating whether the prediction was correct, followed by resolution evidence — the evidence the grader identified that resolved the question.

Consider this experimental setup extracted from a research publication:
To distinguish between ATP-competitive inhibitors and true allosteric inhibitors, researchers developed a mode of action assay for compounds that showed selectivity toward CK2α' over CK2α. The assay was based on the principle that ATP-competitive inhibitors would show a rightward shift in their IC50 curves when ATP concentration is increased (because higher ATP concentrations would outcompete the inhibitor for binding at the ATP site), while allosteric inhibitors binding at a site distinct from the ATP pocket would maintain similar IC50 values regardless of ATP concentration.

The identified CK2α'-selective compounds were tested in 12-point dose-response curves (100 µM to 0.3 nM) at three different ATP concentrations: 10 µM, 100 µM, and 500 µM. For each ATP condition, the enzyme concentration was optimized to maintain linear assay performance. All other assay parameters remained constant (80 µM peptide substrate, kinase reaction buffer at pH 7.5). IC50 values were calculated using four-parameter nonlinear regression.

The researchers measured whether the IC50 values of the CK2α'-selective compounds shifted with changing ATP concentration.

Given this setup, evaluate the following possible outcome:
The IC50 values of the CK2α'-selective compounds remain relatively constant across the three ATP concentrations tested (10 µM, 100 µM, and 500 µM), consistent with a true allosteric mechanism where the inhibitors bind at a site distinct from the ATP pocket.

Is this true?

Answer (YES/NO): NO